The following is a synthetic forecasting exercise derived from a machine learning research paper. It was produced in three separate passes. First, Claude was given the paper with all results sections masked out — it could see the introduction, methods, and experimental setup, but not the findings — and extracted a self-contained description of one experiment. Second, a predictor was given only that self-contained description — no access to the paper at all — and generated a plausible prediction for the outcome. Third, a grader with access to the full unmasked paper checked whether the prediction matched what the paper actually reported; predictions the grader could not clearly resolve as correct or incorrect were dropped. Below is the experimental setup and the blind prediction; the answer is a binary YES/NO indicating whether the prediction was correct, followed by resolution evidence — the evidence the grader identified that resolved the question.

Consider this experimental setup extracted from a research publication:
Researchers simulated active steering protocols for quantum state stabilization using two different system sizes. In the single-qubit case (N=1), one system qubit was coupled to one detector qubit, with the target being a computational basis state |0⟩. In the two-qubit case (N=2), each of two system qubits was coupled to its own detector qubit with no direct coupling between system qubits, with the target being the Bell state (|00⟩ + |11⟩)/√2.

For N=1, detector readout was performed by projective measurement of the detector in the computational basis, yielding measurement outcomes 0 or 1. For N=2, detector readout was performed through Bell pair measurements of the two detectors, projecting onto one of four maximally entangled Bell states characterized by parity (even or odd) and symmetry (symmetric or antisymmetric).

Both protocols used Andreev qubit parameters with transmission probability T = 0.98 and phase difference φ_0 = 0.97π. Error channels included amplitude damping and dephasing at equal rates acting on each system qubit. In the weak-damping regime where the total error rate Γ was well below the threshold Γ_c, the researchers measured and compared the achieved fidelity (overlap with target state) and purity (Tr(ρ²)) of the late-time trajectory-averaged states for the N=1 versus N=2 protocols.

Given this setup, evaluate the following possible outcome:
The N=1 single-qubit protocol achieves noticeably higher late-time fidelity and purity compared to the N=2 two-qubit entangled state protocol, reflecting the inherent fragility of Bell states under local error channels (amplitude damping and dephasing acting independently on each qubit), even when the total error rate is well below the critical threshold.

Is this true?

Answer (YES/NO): NO